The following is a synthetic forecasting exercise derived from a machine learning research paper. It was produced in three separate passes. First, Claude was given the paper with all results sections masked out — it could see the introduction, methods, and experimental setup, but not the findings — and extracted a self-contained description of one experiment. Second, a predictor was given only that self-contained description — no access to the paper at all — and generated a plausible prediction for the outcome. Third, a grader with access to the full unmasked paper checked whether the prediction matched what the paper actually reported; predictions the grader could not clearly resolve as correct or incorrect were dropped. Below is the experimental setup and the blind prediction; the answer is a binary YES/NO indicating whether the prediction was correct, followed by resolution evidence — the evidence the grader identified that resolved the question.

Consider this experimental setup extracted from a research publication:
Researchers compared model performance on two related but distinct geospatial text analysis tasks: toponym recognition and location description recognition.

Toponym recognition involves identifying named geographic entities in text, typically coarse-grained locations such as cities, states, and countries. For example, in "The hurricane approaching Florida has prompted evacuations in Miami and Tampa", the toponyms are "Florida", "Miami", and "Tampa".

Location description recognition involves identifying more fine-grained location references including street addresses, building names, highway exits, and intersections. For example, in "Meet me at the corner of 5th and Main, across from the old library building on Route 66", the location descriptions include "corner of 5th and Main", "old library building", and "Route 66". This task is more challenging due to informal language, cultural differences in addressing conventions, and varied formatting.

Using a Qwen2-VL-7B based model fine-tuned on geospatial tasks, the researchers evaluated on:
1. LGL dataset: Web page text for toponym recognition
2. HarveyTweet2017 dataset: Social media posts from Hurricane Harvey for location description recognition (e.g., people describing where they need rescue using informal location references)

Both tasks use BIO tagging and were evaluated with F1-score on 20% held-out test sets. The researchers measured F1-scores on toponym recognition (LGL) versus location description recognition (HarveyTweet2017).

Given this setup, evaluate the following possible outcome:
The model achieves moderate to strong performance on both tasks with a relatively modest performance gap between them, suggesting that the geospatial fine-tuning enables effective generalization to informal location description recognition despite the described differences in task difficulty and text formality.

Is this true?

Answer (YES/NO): YES